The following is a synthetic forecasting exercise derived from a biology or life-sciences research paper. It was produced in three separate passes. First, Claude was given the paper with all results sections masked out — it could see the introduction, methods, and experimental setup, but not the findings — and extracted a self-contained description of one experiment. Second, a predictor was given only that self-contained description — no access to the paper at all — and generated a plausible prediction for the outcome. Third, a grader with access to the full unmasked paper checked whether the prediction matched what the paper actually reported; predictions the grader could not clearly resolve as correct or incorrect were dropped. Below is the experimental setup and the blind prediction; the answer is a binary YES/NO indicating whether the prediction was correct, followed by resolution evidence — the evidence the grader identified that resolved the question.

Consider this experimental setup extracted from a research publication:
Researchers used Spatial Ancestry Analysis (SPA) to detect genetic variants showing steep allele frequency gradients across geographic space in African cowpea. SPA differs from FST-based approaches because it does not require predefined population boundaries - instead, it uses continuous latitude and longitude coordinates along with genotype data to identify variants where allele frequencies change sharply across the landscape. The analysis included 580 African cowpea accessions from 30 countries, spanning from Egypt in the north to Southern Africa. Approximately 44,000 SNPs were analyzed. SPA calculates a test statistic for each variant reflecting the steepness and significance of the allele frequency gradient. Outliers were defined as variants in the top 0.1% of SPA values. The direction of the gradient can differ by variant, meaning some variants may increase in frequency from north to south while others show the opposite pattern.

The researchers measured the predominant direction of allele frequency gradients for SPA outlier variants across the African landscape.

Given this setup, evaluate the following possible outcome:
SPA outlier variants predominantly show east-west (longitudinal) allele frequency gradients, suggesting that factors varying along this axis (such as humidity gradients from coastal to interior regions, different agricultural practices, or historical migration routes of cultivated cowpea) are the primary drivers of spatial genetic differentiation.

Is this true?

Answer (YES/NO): NO